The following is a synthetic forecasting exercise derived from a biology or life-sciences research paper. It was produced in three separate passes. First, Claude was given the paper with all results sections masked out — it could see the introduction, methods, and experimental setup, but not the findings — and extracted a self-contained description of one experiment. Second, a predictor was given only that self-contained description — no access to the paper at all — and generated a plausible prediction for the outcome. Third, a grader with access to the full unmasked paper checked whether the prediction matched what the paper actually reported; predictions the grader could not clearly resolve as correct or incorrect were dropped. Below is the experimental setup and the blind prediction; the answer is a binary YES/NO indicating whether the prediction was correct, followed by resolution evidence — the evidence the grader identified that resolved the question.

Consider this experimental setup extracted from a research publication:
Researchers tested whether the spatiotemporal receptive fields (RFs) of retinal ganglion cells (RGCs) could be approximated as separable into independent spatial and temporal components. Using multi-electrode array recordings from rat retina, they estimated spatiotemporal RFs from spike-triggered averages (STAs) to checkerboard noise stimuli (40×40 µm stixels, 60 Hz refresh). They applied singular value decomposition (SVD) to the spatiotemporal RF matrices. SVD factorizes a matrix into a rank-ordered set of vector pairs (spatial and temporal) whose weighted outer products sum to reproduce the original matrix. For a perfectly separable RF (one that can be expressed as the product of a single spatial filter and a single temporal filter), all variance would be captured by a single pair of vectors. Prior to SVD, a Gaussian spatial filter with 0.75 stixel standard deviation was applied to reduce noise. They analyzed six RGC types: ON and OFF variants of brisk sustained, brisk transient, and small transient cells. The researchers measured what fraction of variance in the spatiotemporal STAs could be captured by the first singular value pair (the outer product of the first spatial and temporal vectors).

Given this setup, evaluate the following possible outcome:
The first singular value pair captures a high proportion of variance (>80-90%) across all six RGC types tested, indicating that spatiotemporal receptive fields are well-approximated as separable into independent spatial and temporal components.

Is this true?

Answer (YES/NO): YES